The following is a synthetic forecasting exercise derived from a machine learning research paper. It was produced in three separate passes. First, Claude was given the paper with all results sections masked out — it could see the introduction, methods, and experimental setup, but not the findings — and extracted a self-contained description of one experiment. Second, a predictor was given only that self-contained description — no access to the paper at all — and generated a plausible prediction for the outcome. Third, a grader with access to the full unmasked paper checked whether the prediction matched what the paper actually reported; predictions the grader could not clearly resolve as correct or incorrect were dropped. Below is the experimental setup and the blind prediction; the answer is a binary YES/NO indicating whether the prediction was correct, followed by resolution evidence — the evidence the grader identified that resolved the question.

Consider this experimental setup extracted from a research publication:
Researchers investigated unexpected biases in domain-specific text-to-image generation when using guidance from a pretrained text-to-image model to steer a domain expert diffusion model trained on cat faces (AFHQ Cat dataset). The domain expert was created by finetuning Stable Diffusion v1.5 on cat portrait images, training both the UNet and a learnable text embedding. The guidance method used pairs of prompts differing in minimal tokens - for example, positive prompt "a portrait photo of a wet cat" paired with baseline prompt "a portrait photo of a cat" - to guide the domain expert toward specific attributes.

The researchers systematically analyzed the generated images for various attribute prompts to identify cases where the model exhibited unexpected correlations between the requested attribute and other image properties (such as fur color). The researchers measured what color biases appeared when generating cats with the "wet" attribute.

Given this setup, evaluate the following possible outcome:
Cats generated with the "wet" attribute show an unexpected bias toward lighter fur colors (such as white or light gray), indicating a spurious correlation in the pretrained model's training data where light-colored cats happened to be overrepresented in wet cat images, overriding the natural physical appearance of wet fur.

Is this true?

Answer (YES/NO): NO